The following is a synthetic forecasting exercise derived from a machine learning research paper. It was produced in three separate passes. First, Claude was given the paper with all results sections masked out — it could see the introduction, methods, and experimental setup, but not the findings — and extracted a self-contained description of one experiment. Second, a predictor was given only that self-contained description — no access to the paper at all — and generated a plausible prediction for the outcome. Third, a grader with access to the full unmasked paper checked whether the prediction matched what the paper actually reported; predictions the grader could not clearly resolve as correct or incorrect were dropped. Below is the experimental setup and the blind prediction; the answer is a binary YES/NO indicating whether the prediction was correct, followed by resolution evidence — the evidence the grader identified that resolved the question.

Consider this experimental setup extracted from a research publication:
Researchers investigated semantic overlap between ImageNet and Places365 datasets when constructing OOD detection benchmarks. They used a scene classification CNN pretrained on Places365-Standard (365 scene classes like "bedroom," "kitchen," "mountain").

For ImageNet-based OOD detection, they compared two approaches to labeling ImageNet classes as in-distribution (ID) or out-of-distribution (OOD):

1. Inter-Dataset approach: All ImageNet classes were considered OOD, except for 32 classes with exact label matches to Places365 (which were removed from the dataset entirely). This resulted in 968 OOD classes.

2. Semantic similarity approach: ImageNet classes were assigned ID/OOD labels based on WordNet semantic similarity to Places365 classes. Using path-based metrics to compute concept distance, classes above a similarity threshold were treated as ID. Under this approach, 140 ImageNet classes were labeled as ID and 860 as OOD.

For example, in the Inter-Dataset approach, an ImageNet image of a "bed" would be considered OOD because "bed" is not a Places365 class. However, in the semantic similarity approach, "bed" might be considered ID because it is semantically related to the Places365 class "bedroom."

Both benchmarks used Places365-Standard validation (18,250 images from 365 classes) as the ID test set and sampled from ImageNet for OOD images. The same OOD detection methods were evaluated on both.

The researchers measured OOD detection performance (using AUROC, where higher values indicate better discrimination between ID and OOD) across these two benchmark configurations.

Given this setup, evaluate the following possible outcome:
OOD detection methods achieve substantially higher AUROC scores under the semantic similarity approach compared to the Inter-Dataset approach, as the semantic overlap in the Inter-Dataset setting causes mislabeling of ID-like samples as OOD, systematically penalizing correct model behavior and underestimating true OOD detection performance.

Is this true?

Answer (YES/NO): NO